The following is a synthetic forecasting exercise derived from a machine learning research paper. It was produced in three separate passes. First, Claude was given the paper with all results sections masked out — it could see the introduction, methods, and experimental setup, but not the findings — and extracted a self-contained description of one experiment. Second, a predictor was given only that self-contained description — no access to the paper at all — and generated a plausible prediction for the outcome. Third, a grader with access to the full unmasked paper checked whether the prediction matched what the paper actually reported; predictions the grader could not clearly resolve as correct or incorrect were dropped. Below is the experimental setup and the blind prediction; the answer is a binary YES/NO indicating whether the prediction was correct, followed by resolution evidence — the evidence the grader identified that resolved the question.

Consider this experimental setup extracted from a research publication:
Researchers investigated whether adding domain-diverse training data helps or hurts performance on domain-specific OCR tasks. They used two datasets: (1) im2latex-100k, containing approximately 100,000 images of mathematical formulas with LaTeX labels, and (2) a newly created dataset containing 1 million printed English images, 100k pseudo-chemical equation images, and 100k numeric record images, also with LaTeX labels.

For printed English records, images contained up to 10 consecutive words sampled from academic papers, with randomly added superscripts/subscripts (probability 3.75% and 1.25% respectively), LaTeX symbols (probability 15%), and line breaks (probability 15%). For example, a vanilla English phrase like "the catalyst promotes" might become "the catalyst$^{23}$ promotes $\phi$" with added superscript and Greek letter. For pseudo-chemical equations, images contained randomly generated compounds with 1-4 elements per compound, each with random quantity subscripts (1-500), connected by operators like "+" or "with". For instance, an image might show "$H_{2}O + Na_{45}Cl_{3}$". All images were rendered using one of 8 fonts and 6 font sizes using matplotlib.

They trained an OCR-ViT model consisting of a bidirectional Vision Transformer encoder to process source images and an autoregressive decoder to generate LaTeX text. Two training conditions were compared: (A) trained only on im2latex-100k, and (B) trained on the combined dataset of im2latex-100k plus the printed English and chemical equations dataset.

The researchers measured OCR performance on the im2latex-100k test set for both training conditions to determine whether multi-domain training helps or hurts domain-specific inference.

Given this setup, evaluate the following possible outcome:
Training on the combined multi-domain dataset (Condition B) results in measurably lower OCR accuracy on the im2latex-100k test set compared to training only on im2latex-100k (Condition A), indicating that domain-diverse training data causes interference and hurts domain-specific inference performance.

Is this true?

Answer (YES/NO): NO